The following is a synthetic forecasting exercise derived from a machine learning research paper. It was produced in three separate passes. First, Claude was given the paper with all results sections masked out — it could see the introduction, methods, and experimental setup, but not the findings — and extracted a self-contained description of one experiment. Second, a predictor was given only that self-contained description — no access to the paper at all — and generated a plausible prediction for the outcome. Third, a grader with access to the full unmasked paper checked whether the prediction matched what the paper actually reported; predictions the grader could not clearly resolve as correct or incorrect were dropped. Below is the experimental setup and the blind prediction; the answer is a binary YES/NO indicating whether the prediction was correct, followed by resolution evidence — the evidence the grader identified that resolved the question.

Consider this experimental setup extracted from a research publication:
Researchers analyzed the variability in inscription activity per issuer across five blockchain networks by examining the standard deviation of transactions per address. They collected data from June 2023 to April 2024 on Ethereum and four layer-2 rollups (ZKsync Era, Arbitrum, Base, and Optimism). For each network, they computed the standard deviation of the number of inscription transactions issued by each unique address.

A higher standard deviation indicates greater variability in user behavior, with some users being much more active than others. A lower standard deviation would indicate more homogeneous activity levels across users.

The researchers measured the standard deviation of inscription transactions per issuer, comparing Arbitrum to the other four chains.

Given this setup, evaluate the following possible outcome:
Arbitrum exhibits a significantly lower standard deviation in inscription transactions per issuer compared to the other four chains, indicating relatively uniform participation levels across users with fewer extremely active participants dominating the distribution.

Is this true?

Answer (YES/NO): NO